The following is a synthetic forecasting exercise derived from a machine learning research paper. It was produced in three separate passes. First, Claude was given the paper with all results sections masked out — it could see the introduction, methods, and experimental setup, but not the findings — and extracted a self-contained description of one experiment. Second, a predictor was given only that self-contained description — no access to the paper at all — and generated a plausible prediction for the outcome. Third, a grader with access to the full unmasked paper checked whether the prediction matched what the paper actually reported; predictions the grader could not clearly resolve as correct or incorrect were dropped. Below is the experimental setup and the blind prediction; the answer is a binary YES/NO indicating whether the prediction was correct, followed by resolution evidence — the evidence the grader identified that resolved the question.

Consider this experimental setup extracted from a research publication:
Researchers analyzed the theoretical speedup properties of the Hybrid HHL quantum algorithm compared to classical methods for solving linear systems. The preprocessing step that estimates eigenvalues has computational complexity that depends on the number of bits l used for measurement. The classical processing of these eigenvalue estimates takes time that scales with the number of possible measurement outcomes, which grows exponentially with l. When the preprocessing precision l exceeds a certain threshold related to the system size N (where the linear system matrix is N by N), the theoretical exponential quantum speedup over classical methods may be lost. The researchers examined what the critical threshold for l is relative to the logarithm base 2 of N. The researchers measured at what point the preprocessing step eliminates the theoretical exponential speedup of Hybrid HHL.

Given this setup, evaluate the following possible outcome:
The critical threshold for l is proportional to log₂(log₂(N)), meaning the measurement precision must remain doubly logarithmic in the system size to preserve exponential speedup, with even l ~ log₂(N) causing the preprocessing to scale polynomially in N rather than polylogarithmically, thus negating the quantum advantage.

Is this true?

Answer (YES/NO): NO